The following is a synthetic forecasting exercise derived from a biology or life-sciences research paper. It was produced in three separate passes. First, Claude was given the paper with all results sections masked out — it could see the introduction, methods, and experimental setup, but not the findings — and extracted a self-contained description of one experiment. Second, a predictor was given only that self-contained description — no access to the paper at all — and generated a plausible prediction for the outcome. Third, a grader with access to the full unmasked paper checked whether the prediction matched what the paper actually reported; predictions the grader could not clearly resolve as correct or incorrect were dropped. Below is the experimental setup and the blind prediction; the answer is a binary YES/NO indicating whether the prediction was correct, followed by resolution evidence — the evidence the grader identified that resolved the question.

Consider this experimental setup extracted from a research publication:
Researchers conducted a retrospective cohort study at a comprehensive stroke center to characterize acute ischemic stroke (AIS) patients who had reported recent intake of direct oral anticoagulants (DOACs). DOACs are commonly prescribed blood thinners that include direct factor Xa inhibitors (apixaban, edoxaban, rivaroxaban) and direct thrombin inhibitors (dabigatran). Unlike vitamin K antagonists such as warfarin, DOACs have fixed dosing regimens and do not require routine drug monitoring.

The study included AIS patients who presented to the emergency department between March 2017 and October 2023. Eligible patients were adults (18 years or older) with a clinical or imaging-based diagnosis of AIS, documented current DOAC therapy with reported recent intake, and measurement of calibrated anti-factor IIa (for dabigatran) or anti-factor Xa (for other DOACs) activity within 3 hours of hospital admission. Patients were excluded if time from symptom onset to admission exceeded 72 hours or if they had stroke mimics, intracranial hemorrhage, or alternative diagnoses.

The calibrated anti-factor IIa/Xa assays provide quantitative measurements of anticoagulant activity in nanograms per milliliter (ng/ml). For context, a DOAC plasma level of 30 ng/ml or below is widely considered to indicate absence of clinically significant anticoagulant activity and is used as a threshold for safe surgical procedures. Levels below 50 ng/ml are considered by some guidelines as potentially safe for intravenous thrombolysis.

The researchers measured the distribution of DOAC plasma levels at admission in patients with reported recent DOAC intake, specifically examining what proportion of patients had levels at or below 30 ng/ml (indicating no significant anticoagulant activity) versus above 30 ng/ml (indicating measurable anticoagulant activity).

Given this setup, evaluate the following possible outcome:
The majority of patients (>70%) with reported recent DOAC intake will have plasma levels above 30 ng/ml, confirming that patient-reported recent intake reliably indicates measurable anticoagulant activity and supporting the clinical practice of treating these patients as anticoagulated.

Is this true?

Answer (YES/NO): NO